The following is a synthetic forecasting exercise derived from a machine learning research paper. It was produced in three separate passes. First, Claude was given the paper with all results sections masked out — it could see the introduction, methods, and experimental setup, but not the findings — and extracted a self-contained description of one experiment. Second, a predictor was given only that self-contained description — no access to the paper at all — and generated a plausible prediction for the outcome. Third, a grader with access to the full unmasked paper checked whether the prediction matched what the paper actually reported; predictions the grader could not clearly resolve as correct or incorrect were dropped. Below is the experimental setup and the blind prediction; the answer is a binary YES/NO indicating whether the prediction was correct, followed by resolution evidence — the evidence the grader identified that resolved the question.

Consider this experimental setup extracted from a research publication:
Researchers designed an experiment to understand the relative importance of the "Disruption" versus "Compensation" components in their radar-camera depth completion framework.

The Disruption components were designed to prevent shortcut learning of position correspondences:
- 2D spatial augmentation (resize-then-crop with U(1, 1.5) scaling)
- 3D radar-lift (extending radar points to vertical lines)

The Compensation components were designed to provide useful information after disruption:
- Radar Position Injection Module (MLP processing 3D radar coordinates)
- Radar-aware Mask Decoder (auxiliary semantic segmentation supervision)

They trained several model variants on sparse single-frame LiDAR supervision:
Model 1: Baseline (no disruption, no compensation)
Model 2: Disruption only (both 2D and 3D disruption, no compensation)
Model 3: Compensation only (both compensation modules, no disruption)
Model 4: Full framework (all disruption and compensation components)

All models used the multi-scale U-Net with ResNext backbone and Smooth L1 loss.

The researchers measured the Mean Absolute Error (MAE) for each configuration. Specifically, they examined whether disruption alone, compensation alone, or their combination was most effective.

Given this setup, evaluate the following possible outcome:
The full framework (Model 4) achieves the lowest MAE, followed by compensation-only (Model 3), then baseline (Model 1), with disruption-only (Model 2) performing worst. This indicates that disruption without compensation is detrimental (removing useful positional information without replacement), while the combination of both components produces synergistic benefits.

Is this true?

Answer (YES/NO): NO